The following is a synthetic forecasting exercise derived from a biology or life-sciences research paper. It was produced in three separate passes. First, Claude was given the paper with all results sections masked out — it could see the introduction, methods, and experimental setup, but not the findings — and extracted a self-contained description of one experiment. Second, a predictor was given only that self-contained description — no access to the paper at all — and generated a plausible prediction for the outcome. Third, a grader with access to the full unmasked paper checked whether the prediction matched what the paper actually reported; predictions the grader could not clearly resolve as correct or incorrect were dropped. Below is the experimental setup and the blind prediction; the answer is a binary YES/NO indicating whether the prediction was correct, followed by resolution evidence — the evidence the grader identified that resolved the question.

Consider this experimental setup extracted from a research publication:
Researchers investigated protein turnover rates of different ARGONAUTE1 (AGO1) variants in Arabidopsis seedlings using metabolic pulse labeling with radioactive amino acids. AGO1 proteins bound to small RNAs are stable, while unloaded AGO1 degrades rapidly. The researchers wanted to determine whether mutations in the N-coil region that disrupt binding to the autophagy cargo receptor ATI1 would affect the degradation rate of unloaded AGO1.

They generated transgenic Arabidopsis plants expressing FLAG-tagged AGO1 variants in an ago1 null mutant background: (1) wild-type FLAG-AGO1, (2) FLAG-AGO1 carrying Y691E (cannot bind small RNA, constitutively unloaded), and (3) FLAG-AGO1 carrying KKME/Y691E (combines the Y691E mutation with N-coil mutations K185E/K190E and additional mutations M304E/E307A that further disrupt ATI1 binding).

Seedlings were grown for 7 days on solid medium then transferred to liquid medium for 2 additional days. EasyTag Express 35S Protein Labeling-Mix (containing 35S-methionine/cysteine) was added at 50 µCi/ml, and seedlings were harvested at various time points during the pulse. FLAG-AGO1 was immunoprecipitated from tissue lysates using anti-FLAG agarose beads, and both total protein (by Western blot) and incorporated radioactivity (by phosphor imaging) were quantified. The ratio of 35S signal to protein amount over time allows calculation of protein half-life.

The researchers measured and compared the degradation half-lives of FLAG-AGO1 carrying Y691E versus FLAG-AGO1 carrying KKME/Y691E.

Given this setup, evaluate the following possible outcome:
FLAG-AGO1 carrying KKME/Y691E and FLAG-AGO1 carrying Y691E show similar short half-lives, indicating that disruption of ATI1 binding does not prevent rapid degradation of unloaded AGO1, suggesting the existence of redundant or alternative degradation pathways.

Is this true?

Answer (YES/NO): NO